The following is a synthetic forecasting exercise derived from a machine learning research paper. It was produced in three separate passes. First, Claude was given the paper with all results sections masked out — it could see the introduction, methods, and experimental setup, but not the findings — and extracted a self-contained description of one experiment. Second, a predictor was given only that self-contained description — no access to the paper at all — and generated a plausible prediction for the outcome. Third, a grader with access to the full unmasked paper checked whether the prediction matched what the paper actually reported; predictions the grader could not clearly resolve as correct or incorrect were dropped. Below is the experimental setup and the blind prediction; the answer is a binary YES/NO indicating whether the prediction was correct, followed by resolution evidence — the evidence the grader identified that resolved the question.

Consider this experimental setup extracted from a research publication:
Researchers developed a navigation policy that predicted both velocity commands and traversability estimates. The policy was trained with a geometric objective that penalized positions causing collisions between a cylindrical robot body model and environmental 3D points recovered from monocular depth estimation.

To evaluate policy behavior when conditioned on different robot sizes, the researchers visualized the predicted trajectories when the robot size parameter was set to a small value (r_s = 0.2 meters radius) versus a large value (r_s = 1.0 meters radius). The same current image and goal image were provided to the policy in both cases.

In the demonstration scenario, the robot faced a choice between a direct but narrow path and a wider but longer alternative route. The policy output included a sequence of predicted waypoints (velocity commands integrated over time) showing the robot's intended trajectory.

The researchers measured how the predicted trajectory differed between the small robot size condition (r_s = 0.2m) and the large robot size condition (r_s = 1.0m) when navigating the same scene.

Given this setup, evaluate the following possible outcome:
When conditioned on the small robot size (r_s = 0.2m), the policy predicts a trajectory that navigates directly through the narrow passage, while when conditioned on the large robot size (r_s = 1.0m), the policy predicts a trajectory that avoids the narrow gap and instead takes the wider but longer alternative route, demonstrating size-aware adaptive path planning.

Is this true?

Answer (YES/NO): YES